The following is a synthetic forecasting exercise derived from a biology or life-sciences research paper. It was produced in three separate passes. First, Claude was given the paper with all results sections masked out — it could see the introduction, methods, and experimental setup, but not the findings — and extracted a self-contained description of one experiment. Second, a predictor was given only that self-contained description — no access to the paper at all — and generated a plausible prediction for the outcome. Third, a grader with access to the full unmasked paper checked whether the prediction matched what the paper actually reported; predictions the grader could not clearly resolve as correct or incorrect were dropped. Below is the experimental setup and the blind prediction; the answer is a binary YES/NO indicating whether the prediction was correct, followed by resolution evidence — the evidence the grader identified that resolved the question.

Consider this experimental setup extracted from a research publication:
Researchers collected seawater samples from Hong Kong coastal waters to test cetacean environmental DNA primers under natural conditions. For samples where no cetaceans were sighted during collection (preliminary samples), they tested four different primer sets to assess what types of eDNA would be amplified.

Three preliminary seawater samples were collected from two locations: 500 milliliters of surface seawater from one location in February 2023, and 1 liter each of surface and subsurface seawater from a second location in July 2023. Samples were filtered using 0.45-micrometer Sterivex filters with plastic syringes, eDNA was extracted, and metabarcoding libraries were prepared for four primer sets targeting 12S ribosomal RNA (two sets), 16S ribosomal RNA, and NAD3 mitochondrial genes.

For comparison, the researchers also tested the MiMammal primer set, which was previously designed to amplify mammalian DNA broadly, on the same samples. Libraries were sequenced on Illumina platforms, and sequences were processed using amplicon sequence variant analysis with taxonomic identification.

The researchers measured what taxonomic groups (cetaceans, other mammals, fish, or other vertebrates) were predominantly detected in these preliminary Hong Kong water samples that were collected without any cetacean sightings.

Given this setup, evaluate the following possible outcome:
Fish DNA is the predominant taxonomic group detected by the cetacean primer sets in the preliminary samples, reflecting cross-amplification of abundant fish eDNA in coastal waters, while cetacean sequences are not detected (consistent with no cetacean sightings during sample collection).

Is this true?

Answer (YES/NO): NO